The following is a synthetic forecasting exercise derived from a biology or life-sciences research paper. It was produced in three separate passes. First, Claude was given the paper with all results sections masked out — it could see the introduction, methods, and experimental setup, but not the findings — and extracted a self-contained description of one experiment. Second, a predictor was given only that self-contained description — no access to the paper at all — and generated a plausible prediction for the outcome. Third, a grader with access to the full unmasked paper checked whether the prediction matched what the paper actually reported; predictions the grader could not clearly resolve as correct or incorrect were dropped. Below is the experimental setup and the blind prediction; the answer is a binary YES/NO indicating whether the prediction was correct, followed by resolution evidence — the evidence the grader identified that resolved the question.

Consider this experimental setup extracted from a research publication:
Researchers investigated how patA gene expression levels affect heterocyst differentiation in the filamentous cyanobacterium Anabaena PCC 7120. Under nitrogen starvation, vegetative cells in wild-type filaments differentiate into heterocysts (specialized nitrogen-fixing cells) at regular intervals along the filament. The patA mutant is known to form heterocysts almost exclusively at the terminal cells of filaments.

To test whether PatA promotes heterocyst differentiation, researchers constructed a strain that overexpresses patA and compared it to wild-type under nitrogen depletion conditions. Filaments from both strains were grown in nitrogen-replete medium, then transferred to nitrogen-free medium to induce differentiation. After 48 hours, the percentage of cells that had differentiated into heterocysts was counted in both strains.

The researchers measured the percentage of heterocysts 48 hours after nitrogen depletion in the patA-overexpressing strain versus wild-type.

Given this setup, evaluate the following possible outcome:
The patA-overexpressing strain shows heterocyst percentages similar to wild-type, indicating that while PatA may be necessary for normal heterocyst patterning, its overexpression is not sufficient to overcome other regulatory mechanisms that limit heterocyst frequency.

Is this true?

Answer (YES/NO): NO